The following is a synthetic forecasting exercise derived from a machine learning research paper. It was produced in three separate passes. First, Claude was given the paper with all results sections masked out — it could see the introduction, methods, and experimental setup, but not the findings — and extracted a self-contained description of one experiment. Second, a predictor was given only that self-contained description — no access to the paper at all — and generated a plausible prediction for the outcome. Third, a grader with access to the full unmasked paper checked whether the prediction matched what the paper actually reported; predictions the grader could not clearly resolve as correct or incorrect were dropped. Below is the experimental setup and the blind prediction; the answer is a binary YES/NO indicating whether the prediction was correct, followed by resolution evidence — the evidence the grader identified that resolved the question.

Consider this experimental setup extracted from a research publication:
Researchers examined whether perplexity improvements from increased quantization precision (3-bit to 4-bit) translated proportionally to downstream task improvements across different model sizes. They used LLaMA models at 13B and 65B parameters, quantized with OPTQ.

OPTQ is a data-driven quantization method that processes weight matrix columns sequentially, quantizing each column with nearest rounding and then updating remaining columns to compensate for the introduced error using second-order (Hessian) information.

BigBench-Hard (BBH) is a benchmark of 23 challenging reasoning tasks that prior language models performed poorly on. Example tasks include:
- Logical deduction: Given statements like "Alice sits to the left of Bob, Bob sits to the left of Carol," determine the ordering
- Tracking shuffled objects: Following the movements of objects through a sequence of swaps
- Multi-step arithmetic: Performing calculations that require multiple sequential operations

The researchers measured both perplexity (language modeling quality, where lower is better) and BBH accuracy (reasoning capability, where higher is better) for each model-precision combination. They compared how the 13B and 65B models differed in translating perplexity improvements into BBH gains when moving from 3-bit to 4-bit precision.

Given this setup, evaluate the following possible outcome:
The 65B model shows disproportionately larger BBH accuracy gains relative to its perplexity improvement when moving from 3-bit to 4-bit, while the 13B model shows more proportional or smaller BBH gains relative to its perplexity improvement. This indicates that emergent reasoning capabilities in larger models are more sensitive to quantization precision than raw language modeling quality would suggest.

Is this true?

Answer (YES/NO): NO